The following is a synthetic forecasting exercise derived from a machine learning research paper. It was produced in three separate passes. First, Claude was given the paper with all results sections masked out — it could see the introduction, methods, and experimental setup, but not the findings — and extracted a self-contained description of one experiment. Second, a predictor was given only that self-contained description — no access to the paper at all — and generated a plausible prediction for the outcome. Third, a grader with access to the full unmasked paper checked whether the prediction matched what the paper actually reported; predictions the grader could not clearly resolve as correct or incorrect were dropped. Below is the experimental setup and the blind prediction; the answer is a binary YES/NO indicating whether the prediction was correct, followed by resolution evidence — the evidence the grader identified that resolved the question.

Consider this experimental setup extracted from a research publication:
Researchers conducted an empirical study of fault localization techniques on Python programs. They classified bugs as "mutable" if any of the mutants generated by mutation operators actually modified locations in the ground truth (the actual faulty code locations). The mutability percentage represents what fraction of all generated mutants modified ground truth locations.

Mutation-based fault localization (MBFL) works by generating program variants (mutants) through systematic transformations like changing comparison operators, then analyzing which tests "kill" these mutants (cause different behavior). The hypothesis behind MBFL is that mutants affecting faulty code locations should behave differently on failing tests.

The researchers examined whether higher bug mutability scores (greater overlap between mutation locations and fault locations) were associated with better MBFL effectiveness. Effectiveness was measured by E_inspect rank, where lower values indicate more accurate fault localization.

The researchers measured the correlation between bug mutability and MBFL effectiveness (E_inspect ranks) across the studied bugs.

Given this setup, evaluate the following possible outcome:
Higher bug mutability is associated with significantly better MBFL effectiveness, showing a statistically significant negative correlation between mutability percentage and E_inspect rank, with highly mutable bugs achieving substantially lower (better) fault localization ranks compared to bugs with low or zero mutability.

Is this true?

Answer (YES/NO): NO